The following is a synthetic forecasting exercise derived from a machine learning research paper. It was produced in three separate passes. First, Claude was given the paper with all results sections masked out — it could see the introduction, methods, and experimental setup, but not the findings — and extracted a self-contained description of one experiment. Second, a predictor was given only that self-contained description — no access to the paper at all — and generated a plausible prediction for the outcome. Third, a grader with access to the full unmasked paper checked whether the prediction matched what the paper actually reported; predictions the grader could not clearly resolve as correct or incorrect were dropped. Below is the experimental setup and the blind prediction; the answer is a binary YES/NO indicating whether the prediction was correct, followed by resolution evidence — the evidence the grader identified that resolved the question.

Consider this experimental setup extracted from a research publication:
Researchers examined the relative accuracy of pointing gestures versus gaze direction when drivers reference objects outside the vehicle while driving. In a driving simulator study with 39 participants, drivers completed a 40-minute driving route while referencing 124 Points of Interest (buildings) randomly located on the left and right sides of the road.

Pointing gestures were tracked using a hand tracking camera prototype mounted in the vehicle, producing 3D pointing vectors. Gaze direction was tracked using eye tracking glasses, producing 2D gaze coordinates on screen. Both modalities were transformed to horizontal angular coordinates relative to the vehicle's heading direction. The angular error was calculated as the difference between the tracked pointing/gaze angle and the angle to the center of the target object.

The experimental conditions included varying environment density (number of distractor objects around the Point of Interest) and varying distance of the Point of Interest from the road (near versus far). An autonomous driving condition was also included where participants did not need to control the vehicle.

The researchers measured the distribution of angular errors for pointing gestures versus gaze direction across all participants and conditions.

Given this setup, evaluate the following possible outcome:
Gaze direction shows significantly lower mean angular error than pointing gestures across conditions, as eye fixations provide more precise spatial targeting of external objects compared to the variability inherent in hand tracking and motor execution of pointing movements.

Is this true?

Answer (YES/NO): NO